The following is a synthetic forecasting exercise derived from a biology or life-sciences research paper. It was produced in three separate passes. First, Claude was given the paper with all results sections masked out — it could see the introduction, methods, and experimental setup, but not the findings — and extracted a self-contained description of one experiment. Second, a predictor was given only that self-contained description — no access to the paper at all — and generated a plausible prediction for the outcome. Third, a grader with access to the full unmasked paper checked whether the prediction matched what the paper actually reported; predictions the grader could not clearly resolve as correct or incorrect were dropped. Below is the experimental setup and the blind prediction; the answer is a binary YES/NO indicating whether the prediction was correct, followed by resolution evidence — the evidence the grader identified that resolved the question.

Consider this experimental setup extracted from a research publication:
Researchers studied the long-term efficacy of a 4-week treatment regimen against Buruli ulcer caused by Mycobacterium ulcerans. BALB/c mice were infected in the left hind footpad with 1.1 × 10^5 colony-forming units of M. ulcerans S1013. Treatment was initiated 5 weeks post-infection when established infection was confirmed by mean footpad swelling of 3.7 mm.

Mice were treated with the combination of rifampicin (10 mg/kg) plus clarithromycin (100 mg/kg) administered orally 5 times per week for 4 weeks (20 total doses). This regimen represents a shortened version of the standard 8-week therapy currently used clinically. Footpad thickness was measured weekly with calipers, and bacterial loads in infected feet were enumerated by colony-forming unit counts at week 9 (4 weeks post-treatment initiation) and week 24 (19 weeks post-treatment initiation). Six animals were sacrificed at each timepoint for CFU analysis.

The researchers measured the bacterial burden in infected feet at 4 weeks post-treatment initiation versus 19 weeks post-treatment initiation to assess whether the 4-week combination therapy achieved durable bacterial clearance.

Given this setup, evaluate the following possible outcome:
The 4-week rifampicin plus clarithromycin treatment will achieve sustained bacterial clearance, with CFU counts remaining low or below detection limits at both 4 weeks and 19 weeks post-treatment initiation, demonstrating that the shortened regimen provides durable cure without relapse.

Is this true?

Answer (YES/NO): NO